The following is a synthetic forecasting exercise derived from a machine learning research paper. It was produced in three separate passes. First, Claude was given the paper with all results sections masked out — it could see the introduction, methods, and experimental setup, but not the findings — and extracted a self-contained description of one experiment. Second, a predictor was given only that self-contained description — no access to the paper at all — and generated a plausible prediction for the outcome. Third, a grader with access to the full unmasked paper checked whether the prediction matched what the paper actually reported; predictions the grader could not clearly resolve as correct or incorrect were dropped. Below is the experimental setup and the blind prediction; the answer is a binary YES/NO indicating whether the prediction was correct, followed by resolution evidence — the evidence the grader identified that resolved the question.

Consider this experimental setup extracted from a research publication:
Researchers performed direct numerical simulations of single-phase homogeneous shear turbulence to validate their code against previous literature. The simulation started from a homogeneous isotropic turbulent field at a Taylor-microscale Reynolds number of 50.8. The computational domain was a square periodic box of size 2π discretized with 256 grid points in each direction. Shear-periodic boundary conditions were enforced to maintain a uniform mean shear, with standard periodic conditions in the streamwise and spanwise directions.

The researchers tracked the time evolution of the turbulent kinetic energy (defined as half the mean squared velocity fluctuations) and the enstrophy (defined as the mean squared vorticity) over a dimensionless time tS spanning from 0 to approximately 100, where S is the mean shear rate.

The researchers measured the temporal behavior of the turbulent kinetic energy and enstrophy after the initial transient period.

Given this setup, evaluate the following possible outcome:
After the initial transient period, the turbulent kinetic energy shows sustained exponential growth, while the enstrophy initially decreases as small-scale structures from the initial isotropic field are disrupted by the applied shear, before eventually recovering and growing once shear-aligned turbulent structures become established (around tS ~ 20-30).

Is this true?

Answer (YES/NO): NO